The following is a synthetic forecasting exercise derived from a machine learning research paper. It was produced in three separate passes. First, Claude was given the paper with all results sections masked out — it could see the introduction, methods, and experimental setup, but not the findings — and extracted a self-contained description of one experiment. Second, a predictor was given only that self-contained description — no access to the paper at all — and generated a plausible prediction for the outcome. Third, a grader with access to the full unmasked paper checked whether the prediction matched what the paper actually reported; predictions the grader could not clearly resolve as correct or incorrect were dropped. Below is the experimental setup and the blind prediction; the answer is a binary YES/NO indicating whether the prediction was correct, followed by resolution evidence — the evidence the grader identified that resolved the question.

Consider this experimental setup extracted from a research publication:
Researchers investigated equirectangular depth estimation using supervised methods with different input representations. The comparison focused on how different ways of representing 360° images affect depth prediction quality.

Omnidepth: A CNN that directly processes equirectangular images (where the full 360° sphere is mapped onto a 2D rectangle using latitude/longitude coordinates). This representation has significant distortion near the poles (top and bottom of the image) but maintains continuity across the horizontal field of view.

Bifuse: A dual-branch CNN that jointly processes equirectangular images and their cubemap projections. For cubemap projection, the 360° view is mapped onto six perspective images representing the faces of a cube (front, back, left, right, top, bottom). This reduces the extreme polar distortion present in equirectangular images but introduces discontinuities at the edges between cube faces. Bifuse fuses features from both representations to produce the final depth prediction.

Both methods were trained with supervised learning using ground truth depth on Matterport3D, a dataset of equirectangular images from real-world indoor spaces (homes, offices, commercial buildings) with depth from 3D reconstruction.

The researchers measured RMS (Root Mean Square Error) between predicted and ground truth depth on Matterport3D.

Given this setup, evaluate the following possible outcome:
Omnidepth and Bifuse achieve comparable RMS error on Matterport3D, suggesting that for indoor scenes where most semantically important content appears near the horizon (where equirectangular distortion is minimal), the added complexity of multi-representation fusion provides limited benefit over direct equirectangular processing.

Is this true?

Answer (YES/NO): NO